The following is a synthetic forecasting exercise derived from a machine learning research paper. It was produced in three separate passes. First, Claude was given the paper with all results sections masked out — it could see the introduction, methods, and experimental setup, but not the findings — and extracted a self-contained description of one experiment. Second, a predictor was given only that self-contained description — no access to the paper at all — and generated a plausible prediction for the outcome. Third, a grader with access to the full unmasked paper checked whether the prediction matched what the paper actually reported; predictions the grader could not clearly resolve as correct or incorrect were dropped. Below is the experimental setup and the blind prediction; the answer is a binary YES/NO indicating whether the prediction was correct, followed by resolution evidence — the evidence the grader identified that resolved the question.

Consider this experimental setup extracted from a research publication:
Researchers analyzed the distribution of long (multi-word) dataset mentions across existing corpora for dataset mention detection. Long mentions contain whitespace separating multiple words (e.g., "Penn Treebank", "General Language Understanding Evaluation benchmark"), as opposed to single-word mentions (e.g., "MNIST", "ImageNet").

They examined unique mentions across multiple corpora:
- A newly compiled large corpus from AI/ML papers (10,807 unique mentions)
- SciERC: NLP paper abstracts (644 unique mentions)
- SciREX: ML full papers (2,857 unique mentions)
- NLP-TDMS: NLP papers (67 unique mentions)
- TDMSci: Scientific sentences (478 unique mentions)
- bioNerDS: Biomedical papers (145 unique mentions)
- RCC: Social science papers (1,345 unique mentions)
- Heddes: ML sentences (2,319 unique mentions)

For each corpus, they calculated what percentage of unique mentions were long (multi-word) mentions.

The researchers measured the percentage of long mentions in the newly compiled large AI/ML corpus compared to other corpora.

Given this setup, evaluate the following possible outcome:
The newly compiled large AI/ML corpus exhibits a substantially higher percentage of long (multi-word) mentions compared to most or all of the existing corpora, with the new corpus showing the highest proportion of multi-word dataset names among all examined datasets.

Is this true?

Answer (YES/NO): NO